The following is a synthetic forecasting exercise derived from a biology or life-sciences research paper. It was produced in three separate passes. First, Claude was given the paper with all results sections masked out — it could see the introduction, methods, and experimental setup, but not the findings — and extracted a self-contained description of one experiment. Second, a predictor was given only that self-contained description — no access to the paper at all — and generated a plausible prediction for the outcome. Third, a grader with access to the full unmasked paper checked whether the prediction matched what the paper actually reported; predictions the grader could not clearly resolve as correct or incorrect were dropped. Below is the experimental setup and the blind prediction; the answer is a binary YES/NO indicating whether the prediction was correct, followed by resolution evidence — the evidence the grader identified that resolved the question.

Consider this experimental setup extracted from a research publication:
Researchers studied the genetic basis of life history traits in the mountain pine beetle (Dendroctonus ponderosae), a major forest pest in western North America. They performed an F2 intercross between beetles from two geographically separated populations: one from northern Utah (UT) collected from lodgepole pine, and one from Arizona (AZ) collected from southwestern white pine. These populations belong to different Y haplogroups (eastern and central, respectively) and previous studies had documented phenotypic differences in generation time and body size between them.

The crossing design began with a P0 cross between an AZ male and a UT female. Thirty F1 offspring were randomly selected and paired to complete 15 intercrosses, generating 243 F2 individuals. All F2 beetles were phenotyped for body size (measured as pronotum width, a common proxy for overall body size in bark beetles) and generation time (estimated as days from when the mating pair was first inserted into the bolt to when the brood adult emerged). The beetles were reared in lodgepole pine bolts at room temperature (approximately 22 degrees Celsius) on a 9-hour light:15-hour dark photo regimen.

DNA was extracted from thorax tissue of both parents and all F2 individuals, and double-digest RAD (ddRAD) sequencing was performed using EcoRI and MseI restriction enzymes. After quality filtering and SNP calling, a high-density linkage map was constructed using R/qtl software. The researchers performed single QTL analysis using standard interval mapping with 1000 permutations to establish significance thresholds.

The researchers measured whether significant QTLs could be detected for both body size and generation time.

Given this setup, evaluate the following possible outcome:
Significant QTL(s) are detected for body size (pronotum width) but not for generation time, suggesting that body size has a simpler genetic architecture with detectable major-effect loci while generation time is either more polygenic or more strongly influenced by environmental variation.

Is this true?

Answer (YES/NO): NO